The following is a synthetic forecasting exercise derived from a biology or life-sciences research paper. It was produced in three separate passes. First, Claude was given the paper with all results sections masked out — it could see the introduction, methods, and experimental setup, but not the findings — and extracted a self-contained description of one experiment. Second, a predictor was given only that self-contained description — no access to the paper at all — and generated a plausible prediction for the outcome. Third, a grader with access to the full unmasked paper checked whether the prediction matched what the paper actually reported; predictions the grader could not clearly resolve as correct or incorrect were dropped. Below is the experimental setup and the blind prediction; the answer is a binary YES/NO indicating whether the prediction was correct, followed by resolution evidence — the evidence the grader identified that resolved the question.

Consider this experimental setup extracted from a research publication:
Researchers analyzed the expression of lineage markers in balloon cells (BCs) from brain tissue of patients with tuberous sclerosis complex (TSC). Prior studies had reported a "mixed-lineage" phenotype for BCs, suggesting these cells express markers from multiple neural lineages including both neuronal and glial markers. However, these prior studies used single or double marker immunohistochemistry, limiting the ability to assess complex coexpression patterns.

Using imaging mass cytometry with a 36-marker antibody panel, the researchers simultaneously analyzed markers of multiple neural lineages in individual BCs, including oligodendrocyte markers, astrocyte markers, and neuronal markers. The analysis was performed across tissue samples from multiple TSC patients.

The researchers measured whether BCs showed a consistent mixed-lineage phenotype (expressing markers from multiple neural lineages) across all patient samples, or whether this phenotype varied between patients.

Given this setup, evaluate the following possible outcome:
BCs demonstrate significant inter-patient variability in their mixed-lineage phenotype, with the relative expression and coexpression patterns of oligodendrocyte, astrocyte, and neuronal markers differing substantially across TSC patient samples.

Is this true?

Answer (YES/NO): YES